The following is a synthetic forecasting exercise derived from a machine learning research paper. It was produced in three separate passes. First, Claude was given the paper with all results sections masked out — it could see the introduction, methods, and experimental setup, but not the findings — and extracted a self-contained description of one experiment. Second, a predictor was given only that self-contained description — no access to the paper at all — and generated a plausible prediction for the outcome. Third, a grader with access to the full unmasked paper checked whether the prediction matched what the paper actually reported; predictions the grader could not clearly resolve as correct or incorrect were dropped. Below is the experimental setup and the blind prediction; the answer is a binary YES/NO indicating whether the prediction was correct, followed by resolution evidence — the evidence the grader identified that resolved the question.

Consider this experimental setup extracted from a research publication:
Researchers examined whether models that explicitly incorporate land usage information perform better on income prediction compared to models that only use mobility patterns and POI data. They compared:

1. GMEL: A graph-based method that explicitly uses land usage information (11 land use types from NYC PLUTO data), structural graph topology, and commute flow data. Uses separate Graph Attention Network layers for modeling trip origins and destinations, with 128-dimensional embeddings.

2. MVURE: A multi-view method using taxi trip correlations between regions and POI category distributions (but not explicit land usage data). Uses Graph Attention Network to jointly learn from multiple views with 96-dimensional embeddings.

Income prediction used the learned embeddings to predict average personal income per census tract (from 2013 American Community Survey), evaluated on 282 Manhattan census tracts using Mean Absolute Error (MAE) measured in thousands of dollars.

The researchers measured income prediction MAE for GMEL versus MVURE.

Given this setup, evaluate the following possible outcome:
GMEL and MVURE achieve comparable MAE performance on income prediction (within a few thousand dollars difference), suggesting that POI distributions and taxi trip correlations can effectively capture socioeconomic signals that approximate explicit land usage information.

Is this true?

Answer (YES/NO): YES